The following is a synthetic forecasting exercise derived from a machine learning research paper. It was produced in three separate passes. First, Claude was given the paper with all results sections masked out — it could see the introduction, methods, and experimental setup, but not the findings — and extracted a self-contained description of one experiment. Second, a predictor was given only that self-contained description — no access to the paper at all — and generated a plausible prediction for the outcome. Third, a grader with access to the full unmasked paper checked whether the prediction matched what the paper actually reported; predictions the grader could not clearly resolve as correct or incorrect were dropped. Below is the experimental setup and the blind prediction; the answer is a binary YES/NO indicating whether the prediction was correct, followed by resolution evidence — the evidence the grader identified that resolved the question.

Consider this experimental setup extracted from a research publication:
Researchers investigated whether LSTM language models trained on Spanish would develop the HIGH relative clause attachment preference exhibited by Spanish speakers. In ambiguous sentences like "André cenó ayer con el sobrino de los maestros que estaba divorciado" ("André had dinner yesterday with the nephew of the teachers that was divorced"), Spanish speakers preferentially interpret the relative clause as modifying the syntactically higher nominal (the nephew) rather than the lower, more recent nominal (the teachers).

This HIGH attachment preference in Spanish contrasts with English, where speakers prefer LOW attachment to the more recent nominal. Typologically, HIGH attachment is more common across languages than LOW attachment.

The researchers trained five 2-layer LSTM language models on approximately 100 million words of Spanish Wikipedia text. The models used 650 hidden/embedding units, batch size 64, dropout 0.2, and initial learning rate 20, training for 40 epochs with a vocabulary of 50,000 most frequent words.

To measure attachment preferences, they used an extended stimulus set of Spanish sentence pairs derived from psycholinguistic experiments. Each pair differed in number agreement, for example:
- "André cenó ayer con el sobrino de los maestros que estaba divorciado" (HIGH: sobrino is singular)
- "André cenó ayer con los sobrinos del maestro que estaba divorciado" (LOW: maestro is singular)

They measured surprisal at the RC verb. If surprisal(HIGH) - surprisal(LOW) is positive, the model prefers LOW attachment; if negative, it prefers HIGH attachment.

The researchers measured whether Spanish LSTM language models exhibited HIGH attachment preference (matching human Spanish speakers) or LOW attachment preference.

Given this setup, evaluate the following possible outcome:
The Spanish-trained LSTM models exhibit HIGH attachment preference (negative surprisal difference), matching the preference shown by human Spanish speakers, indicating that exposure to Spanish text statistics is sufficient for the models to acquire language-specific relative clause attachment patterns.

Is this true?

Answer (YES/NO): NO